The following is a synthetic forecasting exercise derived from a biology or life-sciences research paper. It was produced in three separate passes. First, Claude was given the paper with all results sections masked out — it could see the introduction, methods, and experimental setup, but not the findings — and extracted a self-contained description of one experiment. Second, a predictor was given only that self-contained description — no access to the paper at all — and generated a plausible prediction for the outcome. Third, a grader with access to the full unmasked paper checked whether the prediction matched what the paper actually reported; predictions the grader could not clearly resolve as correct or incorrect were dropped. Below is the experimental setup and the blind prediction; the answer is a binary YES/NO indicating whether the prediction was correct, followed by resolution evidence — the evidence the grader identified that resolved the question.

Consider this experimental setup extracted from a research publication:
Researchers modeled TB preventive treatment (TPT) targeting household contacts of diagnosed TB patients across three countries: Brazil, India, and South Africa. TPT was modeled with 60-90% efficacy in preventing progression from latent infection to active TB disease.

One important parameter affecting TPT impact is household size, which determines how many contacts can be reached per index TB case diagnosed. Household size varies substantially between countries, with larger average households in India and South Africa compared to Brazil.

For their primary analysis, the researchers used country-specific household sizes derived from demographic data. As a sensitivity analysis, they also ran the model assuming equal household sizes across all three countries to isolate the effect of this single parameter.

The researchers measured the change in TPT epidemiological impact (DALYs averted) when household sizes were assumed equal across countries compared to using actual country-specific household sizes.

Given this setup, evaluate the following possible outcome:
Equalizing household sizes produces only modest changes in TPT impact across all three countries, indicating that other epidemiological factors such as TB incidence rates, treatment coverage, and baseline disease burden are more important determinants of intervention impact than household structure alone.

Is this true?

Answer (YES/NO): NO